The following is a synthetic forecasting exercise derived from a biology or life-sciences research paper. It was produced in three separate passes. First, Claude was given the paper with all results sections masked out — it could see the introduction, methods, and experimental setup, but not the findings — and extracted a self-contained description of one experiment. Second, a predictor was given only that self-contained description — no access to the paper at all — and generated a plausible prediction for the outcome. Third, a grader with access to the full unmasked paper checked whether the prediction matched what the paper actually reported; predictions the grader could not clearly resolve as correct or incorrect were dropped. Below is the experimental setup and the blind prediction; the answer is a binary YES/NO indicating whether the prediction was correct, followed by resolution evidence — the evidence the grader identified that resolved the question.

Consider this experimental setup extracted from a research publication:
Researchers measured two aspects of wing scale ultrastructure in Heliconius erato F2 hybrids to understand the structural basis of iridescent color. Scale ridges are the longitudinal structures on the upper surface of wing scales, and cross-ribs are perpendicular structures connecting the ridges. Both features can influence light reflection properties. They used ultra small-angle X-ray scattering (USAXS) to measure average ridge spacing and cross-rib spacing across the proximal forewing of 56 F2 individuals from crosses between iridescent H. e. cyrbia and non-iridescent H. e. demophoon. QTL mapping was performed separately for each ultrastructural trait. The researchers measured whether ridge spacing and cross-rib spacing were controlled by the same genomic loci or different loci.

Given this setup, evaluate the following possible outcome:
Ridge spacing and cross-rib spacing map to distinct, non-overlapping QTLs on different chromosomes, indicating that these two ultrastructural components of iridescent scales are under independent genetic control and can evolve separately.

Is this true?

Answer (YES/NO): NO